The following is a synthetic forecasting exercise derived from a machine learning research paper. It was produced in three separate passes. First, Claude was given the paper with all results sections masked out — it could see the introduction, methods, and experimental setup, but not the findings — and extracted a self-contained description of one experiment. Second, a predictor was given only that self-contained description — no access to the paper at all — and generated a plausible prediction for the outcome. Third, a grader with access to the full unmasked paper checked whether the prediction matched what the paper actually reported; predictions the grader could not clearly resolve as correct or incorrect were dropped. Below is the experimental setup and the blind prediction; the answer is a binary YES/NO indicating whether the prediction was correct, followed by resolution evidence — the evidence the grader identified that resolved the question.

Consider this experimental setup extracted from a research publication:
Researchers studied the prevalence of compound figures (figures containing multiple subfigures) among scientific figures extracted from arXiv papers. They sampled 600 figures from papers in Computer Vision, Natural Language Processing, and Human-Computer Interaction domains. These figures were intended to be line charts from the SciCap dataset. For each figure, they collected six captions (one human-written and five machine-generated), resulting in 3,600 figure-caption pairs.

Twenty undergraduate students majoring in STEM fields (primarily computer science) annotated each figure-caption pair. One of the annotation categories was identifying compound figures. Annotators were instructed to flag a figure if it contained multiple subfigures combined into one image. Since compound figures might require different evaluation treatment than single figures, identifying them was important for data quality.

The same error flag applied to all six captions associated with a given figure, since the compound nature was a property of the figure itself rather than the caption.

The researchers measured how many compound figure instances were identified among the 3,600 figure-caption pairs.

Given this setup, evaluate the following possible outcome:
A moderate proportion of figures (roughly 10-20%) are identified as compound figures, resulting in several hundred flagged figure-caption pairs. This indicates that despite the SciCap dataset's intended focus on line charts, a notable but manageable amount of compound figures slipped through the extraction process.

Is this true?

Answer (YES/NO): NO